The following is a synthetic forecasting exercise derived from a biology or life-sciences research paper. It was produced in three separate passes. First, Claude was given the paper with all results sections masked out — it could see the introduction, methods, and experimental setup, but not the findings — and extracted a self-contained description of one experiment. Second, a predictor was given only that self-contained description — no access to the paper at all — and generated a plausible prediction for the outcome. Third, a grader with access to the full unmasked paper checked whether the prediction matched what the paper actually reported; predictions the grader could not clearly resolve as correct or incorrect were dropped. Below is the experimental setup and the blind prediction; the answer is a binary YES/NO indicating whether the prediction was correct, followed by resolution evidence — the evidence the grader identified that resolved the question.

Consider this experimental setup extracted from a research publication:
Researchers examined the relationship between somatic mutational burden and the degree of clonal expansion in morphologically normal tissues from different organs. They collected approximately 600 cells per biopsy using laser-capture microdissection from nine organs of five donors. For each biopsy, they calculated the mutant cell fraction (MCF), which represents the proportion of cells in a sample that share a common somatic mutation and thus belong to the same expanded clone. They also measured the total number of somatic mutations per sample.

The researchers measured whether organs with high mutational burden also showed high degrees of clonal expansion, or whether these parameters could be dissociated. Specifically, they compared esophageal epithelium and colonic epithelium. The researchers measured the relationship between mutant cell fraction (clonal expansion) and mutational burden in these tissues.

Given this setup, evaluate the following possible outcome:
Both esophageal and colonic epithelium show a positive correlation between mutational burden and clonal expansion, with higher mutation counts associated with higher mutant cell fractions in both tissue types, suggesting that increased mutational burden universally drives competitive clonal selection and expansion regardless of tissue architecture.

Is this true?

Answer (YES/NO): NO